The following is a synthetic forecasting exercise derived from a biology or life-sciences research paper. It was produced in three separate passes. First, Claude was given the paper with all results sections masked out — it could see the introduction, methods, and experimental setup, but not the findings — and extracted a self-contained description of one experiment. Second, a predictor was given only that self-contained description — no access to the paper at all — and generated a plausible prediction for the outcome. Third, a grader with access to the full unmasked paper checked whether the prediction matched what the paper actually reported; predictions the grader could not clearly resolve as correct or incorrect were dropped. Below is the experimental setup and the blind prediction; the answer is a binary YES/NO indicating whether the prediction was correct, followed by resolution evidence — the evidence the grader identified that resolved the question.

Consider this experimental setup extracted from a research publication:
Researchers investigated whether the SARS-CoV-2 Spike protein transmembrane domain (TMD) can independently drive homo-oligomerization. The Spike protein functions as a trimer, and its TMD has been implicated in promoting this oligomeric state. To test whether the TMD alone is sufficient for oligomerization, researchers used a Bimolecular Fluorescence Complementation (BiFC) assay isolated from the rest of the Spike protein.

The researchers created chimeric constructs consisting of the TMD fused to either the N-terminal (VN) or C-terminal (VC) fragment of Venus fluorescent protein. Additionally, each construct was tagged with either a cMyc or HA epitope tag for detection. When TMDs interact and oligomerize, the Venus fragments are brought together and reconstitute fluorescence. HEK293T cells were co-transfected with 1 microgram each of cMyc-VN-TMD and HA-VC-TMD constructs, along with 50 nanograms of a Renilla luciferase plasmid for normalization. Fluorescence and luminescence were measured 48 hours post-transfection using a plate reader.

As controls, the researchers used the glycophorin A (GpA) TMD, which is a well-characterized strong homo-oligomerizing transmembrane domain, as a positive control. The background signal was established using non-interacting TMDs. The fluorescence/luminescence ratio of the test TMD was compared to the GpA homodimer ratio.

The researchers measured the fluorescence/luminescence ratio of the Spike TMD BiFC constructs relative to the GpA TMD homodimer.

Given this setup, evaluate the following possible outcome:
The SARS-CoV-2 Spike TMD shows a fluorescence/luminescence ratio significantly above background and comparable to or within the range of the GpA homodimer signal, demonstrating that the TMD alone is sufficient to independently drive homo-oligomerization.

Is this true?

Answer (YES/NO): YES